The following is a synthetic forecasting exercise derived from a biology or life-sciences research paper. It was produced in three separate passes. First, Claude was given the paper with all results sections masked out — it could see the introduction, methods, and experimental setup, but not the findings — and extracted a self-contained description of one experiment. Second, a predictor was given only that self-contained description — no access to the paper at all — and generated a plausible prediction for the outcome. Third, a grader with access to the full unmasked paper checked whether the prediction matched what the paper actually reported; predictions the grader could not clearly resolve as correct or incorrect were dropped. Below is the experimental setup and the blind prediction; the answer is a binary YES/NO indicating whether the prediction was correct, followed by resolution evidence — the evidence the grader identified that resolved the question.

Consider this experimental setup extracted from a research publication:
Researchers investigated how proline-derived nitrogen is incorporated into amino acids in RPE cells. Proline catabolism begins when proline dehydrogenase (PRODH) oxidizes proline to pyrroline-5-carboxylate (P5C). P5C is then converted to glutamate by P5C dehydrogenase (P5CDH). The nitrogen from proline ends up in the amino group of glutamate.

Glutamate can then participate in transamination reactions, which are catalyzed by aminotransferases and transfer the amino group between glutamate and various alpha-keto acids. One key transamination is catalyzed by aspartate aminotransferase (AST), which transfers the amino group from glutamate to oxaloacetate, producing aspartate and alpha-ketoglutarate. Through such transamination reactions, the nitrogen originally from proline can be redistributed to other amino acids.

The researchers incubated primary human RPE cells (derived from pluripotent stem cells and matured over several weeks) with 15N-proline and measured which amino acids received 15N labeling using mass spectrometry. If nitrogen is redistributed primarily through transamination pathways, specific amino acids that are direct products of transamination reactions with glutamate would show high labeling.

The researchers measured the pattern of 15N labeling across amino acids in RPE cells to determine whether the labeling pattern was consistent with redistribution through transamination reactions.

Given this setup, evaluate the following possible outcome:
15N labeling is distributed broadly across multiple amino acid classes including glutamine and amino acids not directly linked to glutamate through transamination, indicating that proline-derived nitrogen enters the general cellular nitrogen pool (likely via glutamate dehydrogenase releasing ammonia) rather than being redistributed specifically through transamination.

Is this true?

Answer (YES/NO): NO